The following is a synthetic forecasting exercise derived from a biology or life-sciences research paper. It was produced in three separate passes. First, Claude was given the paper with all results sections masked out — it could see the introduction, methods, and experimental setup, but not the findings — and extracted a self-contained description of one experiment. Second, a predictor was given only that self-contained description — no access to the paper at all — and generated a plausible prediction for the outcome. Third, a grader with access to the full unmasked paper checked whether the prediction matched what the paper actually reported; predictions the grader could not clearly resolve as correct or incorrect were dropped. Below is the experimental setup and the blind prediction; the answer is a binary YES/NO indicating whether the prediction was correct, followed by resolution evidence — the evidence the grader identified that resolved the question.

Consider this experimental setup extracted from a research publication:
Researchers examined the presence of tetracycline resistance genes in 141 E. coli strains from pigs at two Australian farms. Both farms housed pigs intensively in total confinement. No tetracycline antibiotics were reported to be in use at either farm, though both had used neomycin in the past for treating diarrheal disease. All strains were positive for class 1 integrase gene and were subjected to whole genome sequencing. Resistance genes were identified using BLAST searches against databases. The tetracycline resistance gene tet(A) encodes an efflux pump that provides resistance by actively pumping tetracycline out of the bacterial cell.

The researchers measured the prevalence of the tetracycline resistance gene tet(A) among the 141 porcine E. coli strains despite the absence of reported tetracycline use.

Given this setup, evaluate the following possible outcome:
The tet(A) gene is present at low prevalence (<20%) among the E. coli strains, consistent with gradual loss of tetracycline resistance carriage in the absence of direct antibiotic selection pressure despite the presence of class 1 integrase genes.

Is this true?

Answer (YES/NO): NO